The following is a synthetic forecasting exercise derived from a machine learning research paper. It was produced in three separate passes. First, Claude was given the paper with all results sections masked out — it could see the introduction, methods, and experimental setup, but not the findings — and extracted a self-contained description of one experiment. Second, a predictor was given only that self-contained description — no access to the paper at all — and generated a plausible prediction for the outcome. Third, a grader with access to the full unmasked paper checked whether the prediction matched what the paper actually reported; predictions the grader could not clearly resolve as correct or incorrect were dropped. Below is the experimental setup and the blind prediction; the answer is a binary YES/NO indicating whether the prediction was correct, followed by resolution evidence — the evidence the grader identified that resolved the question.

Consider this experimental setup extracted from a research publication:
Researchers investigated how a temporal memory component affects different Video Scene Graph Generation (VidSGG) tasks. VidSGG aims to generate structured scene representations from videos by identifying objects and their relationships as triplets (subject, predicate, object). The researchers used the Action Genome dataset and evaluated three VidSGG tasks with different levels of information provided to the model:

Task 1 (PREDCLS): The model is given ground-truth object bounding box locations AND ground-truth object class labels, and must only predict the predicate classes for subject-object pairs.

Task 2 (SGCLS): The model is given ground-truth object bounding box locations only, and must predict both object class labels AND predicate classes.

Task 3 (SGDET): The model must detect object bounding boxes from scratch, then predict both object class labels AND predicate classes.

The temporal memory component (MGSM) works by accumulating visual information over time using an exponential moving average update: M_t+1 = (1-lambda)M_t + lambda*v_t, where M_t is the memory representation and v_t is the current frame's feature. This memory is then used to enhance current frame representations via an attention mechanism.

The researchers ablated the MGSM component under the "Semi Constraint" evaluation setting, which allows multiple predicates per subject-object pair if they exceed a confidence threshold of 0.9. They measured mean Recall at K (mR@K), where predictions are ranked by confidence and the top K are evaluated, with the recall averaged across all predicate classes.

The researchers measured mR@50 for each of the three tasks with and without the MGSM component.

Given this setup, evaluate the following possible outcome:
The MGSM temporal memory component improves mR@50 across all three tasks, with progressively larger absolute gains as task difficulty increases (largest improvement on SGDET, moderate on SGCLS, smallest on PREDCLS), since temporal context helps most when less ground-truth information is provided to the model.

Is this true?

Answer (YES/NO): NO